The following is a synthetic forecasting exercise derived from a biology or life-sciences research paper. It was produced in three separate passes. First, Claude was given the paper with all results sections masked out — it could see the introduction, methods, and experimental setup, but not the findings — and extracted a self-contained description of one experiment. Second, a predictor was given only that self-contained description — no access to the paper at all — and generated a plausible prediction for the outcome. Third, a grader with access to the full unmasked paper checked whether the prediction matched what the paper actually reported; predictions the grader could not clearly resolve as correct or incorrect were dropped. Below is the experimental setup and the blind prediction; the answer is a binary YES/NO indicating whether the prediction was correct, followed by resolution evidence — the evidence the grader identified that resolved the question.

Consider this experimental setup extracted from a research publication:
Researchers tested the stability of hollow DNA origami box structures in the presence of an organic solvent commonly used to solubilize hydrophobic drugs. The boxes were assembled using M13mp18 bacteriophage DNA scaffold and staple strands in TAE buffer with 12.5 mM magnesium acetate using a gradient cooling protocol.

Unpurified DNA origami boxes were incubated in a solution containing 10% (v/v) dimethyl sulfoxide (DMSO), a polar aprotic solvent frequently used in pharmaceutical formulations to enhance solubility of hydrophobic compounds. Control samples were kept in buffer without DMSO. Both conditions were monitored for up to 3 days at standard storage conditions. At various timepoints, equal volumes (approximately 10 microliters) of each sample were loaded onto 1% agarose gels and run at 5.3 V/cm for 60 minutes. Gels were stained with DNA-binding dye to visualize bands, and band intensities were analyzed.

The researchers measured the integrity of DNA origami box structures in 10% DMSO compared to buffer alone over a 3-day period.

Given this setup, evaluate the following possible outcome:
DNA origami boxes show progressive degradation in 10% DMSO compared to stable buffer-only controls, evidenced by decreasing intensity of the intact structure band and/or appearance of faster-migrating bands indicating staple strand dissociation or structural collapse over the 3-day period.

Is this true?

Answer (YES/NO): NO